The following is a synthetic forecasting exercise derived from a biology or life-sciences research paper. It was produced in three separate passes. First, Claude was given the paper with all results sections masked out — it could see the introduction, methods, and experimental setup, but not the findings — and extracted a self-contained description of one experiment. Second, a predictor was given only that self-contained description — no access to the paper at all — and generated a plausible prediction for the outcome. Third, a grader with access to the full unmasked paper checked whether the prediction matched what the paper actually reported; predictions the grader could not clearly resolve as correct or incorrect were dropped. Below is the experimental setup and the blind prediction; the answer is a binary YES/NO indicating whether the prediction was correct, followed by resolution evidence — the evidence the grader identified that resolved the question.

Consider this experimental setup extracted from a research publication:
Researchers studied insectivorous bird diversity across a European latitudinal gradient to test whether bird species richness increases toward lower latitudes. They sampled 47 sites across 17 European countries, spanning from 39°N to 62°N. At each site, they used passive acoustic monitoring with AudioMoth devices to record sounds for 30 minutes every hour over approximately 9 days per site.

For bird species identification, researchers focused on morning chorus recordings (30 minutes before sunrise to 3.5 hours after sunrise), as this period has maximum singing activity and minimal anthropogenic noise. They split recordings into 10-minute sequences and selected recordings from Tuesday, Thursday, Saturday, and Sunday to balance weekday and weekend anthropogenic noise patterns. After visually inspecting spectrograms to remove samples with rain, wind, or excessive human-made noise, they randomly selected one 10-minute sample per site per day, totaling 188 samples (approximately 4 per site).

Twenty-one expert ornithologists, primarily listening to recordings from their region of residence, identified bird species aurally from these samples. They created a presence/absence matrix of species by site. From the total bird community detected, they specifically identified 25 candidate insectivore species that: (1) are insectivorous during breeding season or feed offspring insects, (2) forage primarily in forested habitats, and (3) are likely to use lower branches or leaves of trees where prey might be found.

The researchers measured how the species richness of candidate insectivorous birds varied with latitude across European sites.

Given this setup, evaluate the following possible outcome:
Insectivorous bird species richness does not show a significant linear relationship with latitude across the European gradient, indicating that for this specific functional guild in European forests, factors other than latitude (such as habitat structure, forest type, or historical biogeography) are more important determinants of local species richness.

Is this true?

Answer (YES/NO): YES